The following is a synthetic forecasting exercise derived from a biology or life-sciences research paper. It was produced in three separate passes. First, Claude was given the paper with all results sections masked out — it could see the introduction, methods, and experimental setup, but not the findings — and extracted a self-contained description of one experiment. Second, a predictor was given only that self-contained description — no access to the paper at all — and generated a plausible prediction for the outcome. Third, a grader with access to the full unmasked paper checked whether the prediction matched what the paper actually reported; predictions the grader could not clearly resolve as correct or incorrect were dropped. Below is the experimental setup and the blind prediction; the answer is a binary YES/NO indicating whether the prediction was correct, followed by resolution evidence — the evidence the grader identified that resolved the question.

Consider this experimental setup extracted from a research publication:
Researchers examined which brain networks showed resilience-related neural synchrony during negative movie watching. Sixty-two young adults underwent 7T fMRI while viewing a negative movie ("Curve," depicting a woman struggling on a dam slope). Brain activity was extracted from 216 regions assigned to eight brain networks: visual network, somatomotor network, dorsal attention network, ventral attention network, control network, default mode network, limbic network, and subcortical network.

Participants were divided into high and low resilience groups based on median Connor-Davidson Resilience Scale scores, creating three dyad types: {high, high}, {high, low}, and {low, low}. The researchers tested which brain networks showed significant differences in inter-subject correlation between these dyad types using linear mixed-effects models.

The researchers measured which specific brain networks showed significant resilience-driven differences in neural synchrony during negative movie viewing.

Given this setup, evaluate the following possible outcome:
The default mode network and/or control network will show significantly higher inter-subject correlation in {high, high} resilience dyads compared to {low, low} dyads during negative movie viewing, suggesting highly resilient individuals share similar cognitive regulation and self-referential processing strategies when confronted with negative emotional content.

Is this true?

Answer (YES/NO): YES